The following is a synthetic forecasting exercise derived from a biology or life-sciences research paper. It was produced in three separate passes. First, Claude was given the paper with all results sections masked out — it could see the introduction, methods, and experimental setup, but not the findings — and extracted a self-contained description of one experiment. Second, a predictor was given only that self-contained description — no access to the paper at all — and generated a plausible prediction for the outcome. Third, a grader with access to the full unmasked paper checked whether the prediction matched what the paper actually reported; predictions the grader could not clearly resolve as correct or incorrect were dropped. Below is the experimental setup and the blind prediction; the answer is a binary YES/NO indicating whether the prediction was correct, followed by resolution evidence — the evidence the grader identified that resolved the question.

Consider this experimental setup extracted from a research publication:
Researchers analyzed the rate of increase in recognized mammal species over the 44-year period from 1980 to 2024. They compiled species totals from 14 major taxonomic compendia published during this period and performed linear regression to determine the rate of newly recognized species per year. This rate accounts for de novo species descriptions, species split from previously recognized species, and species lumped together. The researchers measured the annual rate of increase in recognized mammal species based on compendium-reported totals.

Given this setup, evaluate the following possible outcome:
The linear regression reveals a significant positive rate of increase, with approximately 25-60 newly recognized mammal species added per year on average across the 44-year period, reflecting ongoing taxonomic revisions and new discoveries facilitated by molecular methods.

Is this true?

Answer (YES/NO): NO